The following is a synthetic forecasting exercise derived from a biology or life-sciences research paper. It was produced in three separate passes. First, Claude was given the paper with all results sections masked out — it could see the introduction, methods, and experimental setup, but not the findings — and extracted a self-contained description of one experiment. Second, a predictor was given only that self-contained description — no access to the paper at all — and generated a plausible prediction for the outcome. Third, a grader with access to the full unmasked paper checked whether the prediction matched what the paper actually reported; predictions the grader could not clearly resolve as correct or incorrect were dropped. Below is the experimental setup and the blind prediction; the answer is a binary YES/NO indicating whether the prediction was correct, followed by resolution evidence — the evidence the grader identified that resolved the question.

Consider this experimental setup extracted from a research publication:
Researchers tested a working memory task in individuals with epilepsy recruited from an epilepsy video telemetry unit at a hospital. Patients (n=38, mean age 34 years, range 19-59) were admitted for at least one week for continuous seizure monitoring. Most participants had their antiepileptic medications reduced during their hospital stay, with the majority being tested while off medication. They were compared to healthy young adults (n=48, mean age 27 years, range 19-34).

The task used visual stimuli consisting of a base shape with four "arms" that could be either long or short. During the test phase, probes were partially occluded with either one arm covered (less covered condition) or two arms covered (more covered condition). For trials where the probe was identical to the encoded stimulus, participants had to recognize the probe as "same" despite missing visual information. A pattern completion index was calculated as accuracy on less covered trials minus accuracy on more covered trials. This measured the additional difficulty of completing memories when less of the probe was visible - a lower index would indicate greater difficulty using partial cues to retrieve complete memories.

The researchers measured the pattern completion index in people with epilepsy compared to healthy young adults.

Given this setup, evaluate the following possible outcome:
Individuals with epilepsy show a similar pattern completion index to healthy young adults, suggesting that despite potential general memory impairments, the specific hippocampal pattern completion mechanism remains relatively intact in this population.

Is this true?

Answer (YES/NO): NO